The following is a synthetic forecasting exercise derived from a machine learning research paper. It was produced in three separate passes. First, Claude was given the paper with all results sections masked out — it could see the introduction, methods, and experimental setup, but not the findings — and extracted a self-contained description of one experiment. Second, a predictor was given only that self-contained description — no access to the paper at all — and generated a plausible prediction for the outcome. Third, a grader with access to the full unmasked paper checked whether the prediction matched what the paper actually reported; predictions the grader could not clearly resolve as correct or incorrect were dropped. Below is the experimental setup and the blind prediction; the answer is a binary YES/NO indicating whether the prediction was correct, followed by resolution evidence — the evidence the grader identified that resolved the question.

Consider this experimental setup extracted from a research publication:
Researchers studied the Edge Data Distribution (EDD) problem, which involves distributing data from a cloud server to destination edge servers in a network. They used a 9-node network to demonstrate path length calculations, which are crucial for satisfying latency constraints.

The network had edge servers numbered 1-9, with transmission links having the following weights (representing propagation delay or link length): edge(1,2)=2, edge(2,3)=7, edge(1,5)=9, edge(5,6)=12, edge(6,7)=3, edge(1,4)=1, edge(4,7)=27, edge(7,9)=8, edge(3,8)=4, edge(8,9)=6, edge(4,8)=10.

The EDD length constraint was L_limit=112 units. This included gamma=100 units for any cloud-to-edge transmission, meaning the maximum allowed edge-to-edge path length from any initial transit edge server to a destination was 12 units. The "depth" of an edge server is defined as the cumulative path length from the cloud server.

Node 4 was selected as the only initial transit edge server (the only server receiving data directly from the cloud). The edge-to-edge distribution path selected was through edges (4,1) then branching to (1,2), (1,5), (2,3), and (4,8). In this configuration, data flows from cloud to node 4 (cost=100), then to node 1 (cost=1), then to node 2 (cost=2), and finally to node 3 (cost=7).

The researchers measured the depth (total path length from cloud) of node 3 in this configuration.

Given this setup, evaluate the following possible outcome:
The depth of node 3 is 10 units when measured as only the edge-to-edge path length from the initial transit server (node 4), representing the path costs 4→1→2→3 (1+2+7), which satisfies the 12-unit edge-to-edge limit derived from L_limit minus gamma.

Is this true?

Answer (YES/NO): NO